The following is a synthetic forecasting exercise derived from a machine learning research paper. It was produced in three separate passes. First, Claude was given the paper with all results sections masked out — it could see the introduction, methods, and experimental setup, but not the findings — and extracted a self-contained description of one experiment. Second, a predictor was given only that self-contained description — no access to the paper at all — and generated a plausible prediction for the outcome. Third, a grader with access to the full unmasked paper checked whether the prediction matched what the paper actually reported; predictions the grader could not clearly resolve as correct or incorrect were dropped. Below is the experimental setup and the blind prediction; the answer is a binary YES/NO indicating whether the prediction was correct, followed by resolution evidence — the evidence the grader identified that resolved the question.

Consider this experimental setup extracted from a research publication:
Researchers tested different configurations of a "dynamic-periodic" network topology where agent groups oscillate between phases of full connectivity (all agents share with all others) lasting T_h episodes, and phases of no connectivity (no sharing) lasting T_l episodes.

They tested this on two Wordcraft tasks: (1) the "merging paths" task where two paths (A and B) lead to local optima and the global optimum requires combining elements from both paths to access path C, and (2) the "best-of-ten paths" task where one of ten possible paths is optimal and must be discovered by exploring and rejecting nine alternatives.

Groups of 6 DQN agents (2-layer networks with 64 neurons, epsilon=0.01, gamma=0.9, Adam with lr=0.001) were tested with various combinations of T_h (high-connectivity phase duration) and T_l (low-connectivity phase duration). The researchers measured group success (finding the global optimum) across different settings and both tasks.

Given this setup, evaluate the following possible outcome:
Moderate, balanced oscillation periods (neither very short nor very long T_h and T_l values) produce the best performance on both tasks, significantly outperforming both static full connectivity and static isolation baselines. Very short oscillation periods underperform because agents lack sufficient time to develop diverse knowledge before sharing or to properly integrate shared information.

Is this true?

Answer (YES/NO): NO